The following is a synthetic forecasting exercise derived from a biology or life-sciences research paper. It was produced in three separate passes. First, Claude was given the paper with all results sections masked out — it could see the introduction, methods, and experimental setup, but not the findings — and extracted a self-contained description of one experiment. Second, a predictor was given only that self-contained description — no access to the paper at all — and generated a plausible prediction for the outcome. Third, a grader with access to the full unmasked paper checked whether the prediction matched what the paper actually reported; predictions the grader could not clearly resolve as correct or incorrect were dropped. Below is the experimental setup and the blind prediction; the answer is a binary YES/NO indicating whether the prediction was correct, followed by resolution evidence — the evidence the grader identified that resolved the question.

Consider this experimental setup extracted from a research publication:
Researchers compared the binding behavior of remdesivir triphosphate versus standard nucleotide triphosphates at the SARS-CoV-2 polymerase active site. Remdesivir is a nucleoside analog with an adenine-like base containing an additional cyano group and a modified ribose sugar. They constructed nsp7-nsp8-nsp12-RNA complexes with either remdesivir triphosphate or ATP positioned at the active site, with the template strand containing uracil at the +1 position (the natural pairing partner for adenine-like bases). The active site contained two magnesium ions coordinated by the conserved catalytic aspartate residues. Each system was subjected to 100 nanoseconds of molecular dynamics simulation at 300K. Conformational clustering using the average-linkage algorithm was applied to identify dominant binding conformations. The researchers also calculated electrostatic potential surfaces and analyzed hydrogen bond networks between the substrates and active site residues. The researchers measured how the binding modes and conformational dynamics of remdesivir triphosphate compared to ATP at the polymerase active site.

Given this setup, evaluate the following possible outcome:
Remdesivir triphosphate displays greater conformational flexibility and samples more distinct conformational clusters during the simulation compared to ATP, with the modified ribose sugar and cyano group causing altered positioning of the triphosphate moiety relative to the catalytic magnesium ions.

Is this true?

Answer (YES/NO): NO